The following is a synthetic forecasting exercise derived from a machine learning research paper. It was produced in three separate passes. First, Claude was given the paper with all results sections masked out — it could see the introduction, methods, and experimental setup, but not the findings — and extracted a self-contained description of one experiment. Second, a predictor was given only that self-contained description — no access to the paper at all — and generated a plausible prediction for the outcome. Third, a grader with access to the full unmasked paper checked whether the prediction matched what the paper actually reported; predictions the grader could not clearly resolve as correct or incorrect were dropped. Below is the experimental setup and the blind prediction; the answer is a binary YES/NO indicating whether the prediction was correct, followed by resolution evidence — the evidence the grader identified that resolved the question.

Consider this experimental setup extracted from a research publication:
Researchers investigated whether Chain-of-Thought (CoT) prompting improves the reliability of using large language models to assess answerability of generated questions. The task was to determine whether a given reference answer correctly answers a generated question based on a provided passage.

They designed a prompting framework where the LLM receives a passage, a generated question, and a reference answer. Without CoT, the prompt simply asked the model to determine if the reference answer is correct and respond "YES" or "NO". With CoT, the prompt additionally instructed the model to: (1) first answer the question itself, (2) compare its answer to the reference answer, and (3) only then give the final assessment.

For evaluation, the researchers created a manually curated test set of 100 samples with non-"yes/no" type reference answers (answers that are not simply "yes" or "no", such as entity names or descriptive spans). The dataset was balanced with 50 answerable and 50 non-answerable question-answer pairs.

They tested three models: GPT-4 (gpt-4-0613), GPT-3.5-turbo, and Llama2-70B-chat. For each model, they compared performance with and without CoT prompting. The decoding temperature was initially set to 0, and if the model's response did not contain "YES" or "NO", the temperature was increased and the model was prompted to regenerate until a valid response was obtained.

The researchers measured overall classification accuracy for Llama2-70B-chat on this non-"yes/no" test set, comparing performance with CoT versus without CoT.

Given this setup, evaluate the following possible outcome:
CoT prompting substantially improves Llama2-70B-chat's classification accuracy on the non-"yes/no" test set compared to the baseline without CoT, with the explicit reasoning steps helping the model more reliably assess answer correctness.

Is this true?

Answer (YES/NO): NO